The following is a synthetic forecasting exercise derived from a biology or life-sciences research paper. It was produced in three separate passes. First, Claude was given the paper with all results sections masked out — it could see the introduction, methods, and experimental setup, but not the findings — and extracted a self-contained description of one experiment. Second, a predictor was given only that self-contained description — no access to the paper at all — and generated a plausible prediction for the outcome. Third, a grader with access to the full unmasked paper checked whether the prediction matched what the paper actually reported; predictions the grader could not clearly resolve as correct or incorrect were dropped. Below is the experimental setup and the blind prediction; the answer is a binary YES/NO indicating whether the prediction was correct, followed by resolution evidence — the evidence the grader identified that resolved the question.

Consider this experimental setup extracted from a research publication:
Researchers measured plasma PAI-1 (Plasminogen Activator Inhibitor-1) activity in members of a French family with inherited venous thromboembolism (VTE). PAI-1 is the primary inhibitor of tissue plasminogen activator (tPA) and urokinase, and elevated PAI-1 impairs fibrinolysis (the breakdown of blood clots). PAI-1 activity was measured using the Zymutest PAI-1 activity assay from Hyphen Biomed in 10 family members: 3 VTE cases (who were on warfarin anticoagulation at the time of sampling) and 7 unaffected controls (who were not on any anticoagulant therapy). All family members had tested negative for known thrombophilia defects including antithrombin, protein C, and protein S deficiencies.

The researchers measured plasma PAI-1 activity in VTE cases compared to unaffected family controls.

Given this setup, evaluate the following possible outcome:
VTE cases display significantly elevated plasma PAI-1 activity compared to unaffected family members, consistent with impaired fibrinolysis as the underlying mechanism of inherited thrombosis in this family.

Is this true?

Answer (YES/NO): YES